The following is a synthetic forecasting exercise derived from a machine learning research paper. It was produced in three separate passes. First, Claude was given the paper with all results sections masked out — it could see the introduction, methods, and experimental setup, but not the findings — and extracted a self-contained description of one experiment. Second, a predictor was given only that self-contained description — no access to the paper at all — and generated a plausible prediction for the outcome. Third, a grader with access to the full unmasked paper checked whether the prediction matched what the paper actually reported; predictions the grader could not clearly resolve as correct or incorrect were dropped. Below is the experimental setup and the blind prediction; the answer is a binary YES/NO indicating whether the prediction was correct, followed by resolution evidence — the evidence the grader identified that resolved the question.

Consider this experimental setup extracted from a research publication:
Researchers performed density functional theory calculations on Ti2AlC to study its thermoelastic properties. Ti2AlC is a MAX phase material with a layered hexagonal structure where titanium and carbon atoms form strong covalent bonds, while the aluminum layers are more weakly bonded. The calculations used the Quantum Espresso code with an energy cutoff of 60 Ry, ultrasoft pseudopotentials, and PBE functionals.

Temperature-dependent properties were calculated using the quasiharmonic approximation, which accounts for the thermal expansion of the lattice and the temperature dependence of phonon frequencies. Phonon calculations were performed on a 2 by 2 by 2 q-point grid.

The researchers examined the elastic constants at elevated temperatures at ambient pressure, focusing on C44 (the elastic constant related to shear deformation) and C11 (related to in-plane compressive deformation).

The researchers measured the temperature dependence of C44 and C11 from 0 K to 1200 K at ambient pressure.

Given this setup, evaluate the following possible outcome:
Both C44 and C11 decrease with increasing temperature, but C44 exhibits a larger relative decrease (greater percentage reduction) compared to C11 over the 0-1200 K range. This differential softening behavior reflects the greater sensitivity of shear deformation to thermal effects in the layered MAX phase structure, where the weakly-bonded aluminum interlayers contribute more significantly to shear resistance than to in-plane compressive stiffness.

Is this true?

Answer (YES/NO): NO